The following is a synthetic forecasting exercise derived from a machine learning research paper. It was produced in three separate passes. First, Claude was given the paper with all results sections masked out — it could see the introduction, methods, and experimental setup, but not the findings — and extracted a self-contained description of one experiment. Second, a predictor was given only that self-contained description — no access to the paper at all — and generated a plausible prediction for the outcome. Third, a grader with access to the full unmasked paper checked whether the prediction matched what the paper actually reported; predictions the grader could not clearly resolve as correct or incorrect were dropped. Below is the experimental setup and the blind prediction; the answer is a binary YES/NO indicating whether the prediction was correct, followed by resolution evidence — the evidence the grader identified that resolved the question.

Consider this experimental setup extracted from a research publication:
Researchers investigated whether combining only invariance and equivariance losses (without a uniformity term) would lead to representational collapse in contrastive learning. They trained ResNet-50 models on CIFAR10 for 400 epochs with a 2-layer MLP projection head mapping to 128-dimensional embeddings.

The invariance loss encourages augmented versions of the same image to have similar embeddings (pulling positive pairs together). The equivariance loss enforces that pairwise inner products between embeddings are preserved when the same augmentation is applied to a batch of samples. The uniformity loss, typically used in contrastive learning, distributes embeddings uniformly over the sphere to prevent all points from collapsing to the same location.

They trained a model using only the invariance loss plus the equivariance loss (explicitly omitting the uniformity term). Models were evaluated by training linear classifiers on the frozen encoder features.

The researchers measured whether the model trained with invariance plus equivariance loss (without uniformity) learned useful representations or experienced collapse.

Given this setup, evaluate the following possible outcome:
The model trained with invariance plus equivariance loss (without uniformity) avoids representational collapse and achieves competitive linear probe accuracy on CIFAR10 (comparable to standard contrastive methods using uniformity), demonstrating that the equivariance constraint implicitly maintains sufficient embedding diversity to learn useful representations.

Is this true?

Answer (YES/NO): NO